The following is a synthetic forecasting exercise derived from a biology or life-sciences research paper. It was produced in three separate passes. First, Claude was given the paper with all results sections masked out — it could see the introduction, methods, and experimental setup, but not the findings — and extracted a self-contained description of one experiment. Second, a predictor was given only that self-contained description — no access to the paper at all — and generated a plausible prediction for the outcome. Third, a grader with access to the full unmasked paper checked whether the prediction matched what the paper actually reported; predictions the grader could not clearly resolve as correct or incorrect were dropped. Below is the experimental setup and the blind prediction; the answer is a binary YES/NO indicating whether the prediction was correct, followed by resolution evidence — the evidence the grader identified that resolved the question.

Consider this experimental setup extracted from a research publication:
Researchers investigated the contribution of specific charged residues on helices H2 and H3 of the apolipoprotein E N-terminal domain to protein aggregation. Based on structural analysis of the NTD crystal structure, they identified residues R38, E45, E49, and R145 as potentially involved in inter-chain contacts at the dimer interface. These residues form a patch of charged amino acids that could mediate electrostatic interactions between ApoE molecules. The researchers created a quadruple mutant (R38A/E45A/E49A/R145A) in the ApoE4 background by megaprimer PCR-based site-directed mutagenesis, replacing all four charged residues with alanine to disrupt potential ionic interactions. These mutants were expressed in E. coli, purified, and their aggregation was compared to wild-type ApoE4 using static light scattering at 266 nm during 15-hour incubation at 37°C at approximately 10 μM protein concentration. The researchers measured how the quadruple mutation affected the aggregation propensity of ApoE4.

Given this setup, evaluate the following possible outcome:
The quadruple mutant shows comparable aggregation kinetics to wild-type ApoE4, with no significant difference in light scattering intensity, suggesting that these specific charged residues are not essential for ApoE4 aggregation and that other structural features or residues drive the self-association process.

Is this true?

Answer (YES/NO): NO